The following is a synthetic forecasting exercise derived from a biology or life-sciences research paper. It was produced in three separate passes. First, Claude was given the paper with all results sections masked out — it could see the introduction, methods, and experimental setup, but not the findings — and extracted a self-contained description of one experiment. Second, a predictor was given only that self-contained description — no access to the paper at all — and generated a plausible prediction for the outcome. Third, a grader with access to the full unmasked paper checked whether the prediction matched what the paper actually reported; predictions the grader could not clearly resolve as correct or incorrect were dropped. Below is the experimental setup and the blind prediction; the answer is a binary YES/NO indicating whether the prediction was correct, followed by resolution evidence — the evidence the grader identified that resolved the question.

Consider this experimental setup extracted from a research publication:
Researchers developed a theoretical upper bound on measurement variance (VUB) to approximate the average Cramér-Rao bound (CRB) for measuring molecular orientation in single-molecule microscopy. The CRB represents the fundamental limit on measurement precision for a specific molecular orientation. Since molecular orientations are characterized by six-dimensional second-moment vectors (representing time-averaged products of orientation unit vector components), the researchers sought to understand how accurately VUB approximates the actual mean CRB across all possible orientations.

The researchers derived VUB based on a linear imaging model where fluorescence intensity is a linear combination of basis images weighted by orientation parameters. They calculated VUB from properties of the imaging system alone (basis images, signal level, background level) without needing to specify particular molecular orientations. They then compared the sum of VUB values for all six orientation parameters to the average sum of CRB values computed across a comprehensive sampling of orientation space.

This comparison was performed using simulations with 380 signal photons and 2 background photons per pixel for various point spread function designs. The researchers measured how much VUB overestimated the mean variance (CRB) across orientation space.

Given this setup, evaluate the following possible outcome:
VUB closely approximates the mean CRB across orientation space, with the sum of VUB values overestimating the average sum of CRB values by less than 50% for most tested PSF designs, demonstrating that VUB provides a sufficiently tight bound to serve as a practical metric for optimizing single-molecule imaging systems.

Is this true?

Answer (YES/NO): YES